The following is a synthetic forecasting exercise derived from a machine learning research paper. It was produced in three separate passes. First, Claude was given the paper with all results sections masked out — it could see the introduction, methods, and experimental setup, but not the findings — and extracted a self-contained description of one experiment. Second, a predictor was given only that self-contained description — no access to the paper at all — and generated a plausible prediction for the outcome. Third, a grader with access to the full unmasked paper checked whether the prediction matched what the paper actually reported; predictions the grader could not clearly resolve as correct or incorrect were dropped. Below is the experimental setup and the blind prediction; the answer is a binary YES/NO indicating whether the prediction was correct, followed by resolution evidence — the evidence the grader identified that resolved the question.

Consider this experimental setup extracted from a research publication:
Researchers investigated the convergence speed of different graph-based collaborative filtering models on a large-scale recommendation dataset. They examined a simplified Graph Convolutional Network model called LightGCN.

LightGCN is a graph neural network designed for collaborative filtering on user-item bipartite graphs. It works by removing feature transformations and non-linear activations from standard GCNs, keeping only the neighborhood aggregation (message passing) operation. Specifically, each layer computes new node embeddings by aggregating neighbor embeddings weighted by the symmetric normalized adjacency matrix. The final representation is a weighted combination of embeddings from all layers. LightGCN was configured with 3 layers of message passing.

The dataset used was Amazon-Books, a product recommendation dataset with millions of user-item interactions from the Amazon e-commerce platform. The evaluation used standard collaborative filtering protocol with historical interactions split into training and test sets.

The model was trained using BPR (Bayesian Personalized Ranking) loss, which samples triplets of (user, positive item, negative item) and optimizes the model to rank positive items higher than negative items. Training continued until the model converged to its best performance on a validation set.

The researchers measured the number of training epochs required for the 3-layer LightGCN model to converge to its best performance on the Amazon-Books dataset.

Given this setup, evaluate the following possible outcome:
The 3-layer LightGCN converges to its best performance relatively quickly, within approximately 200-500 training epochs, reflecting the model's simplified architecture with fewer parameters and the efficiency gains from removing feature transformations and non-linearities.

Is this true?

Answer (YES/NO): NO